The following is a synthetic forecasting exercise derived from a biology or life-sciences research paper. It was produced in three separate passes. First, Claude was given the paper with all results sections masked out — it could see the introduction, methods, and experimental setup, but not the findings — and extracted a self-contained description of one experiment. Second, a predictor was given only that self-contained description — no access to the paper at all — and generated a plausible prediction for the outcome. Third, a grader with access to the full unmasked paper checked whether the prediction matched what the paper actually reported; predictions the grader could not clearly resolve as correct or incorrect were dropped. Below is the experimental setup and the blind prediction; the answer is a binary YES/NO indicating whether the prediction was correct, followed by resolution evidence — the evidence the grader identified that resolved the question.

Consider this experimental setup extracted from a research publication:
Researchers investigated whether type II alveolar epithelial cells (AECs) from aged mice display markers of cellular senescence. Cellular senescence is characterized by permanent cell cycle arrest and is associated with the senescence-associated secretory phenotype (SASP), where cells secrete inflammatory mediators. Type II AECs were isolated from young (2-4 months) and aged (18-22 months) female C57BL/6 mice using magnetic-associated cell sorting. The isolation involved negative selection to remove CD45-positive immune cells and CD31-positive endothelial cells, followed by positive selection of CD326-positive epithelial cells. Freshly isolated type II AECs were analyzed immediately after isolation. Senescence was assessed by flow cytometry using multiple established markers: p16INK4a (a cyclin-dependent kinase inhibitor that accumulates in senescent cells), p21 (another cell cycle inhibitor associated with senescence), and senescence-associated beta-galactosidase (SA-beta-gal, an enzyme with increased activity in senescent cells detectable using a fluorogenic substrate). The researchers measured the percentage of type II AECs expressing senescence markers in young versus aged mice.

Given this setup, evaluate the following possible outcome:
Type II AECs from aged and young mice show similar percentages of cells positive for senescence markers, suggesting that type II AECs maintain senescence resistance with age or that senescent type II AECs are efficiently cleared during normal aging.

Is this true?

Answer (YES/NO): NO